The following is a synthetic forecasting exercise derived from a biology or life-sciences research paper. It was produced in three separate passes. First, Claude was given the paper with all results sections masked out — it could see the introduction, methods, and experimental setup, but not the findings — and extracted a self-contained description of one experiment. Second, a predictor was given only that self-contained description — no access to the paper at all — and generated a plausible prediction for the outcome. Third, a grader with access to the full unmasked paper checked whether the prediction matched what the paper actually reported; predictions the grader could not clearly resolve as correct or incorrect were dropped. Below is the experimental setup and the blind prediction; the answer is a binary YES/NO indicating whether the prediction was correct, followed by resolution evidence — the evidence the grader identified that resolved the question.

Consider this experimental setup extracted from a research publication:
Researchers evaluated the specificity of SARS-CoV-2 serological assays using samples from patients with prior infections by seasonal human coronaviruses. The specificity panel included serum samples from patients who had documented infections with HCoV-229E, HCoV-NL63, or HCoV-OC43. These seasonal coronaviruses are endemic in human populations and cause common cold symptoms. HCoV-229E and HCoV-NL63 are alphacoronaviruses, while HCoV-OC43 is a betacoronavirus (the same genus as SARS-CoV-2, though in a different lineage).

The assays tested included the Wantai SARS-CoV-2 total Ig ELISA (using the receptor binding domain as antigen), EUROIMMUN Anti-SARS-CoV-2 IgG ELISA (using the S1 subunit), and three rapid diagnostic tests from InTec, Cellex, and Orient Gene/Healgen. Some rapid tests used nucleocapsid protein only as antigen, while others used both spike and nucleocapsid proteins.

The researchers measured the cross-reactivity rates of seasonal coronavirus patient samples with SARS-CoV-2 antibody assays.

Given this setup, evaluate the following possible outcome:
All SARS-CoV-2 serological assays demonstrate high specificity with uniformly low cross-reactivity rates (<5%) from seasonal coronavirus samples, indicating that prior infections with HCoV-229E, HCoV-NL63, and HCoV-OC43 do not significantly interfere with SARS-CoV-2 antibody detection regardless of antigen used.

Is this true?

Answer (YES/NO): NO